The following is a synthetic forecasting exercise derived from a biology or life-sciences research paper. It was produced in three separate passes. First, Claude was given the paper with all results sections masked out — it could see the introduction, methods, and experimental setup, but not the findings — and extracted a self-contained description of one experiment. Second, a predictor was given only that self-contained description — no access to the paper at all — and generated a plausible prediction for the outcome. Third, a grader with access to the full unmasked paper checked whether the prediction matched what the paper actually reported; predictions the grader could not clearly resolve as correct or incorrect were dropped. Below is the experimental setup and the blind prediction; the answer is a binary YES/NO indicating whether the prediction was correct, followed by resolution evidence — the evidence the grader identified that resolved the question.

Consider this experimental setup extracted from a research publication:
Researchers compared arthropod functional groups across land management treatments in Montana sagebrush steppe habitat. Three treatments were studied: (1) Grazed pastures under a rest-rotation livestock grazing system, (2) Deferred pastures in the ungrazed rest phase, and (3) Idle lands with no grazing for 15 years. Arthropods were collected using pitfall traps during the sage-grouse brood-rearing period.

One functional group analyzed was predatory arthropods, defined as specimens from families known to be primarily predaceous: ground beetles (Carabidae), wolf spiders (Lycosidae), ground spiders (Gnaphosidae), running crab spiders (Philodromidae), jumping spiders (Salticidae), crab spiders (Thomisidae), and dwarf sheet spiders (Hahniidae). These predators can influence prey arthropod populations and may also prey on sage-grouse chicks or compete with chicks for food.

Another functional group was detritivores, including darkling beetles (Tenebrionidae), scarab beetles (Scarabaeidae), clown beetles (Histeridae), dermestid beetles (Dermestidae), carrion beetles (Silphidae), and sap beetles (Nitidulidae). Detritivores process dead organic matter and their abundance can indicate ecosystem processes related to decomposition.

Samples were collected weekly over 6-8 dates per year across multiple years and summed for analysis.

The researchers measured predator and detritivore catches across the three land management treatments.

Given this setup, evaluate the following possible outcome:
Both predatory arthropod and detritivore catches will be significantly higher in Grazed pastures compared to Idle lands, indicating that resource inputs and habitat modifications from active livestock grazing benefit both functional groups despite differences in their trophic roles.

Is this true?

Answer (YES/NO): NO